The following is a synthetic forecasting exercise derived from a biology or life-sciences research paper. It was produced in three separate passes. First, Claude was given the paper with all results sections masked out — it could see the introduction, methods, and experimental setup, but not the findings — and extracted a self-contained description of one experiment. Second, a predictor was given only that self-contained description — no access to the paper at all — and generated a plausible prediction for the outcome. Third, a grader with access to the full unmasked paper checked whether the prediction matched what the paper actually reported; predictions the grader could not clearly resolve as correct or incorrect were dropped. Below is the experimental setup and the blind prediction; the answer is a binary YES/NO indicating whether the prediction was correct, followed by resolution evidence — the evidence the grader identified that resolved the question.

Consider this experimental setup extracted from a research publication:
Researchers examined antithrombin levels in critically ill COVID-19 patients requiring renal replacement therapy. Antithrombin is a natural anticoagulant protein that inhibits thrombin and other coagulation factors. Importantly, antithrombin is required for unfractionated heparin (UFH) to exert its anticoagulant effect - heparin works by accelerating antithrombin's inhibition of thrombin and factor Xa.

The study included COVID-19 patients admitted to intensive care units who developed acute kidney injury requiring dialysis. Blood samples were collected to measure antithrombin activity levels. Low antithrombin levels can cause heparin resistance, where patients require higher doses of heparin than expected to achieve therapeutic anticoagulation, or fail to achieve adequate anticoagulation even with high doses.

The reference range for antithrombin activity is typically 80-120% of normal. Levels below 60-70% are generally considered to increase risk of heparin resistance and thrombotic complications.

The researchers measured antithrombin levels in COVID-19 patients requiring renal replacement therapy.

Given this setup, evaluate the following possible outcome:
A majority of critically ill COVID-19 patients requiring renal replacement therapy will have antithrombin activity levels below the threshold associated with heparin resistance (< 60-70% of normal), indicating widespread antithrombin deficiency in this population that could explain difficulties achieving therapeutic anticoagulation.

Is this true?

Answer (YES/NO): NO